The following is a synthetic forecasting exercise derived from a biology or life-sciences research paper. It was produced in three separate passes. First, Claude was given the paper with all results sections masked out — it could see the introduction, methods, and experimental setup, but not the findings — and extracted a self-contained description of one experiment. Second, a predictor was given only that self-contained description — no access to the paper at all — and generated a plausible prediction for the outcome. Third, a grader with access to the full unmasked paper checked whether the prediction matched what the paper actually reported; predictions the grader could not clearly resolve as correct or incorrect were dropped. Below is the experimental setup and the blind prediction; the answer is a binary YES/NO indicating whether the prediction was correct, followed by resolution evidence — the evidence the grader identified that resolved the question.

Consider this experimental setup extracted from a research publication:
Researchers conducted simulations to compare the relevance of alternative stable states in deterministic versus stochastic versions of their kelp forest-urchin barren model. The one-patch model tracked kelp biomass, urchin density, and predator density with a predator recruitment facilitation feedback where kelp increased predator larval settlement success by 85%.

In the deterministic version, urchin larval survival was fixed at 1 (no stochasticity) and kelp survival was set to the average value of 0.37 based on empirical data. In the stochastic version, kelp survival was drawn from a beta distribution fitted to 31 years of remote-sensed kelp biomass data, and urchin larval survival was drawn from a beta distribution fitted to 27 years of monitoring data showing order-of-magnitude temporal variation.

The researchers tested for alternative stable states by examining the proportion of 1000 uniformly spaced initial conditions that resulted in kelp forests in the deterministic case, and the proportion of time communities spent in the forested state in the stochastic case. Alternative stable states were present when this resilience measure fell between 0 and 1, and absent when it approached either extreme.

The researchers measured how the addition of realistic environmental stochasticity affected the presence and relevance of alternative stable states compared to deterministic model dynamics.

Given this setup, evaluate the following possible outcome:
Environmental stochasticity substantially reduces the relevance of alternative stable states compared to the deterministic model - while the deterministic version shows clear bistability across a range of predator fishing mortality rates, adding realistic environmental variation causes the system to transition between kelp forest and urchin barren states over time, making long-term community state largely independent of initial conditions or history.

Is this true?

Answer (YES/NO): NO